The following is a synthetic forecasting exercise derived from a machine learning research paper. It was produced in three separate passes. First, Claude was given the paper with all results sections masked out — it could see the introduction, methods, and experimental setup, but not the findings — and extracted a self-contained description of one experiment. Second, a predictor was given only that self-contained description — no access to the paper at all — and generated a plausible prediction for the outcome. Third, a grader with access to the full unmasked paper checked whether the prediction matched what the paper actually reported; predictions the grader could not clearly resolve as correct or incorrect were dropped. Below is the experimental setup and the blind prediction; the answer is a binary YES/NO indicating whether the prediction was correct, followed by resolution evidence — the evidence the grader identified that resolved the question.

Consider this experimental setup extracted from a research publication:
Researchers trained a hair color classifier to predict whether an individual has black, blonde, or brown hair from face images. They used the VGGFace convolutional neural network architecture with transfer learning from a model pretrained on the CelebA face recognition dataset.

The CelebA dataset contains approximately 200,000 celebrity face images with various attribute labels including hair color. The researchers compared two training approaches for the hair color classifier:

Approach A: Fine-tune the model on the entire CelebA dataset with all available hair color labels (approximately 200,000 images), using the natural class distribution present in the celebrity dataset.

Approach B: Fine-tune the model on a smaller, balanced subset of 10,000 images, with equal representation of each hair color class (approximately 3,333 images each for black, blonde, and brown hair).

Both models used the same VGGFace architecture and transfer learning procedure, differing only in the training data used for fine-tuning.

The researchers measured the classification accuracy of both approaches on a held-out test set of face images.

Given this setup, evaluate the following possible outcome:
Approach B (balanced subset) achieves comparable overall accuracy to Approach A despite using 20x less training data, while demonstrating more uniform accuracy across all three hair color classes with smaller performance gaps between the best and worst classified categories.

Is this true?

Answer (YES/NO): NO